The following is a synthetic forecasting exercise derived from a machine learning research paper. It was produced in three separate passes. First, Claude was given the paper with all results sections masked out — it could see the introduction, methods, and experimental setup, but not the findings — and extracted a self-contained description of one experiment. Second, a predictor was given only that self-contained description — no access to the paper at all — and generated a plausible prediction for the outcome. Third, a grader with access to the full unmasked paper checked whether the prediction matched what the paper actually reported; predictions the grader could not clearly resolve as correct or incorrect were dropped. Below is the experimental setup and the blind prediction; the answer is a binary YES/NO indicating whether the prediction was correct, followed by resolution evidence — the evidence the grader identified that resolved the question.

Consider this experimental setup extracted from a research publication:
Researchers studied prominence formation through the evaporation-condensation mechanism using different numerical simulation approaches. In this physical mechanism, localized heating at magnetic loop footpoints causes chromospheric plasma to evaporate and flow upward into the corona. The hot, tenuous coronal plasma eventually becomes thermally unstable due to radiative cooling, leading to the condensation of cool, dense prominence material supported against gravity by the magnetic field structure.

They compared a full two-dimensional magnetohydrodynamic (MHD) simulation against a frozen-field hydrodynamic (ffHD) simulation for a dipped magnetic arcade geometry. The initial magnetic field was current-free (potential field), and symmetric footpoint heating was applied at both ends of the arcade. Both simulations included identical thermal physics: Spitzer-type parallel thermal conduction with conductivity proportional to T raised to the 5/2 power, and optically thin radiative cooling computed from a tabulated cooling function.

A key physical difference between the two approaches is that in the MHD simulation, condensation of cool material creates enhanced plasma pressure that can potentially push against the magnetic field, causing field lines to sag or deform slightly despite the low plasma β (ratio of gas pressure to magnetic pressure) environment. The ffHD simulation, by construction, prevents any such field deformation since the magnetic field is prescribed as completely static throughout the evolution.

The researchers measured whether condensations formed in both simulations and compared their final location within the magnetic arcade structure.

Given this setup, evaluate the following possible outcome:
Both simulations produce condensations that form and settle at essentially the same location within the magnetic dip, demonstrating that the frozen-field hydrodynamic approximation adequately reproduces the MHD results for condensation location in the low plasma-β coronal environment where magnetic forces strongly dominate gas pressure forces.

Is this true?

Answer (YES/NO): NO